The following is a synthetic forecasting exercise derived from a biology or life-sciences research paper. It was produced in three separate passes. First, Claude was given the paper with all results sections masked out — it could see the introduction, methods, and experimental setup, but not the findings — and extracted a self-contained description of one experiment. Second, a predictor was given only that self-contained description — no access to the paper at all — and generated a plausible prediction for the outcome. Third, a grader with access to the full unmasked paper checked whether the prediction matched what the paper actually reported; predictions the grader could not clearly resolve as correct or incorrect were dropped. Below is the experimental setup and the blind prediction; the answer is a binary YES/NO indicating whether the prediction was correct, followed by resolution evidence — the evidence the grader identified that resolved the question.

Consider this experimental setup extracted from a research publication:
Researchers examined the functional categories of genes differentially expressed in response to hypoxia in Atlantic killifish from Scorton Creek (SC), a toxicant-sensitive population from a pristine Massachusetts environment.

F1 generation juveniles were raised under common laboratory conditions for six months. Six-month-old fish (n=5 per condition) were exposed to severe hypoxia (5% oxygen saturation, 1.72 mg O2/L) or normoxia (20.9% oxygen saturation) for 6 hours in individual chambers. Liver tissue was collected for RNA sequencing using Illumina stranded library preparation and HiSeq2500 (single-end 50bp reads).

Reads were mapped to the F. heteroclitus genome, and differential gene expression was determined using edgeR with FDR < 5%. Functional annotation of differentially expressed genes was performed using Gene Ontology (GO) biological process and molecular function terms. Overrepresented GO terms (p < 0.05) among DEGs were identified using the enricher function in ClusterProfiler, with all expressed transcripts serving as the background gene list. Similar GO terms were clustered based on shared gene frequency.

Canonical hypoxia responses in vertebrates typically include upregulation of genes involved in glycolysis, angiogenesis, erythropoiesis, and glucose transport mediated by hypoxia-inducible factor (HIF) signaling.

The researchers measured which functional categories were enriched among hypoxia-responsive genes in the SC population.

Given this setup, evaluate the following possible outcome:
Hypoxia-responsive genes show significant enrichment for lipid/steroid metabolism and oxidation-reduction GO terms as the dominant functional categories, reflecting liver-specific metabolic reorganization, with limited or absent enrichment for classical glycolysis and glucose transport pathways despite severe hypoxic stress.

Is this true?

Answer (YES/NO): NO